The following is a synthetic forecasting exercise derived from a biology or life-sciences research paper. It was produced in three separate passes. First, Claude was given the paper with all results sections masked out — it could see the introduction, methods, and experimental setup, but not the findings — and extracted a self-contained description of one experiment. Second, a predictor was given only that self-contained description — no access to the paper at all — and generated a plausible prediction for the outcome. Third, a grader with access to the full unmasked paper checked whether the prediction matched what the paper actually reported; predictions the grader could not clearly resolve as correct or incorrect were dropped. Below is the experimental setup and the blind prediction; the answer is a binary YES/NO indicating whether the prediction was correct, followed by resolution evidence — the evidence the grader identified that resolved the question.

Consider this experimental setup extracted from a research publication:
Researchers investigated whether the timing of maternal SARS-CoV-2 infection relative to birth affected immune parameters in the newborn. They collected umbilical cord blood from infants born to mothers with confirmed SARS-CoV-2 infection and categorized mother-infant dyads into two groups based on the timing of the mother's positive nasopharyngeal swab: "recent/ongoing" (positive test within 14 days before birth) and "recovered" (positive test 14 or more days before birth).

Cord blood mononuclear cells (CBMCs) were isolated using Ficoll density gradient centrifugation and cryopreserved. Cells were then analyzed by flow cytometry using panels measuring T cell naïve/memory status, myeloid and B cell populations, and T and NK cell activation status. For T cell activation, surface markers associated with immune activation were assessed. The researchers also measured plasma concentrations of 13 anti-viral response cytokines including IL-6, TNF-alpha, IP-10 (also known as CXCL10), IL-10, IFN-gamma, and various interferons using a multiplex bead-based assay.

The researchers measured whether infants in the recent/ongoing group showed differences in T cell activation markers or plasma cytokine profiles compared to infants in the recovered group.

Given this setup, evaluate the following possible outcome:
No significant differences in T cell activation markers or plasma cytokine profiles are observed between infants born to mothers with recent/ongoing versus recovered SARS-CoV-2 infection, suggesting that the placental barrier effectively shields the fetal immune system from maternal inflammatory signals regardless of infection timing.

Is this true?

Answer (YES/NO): NO